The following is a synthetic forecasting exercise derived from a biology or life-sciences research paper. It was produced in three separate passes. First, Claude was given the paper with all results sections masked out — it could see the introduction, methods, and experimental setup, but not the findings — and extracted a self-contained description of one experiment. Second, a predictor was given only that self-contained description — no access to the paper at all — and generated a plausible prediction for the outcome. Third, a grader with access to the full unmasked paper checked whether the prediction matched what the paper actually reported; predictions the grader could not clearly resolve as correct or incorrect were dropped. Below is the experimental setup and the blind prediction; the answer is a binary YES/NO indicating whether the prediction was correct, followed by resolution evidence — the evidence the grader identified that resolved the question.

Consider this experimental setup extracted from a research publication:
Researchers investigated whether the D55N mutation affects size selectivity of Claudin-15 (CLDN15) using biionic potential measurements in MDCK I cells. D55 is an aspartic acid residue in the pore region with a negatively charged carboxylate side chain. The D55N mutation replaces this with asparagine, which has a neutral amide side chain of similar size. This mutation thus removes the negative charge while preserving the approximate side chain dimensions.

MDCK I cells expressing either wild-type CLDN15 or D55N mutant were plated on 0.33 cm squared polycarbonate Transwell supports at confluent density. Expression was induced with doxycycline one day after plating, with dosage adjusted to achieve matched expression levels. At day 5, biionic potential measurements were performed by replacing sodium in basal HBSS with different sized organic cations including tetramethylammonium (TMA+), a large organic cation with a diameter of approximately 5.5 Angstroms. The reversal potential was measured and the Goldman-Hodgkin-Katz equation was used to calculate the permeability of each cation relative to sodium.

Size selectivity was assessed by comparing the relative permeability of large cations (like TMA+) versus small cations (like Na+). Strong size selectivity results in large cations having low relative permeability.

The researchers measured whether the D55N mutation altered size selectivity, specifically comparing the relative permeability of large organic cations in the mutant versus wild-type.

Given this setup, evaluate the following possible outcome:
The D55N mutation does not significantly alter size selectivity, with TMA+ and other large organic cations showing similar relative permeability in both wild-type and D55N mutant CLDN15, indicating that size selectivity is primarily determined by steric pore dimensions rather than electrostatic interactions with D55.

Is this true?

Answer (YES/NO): NO